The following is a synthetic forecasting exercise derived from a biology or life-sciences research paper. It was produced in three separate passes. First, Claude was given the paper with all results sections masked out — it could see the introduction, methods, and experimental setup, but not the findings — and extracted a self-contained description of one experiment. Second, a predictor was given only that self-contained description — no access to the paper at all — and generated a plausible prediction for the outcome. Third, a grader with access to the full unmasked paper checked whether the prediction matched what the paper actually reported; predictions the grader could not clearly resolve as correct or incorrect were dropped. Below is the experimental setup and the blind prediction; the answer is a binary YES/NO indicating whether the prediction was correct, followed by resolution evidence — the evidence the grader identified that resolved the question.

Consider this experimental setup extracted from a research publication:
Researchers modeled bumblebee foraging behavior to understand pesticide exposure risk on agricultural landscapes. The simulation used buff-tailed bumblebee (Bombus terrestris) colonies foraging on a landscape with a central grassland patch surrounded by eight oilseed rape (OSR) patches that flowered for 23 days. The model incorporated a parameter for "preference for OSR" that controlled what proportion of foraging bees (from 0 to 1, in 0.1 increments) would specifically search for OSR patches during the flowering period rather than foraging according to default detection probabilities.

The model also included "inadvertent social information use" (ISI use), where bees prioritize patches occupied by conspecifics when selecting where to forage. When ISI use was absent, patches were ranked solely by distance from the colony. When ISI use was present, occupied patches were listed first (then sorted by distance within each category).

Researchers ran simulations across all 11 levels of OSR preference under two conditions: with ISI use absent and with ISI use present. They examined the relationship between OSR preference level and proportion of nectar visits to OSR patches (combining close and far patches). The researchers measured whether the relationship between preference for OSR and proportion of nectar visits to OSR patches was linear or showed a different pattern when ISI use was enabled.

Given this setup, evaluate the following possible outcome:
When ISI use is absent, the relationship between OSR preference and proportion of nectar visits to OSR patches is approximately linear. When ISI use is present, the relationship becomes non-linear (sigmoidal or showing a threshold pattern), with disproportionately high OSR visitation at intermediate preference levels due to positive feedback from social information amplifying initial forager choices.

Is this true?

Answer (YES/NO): NO